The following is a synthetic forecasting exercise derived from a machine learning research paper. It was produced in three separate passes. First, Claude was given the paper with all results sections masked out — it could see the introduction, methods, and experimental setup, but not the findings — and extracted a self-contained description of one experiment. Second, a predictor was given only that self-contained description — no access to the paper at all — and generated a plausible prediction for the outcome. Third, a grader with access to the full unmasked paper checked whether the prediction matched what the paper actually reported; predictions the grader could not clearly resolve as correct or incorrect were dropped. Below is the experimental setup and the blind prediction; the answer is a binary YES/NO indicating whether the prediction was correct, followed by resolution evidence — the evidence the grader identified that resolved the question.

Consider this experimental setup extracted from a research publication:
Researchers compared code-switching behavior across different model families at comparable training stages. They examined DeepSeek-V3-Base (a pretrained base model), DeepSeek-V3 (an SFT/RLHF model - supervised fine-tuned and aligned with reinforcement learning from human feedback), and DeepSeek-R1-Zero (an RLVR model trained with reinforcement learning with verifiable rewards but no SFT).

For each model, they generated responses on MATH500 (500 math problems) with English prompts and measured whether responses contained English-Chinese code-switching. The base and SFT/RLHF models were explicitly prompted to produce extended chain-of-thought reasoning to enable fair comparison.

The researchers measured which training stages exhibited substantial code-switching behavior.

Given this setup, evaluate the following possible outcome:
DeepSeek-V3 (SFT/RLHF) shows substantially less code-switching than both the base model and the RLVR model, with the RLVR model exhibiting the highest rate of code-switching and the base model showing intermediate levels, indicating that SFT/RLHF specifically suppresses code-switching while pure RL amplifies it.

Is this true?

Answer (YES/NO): NO